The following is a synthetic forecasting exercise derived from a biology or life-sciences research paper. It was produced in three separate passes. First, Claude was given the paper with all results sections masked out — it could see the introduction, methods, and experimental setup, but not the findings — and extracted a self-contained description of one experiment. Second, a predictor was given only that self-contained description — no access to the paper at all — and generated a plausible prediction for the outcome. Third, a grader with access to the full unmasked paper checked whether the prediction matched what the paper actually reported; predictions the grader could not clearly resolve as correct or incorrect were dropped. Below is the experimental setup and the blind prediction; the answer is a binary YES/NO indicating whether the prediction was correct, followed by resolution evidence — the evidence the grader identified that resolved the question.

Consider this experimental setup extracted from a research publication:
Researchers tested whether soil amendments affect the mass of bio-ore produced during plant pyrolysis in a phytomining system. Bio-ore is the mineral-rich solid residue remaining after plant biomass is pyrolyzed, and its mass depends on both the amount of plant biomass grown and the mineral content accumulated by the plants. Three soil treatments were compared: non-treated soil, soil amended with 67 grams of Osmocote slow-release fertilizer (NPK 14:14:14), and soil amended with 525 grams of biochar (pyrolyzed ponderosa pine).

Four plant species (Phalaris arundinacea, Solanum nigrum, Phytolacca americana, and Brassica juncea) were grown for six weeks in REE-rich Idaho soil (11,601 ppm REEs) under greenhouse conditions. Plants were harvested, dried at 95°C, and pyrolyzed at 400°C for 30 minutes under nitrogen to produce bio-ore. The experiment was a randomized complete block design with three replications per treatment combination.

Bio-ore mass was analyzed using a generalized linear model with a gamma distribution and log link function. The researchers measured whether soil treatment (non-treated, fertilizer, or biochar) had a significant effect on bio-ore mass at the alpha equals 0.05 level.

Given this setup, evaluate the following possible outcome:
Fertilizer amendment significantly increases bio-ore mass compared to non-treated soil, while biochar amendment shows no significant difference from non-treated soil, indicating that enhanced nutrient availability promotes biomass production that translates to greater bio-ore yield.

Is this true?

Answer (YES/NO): NO